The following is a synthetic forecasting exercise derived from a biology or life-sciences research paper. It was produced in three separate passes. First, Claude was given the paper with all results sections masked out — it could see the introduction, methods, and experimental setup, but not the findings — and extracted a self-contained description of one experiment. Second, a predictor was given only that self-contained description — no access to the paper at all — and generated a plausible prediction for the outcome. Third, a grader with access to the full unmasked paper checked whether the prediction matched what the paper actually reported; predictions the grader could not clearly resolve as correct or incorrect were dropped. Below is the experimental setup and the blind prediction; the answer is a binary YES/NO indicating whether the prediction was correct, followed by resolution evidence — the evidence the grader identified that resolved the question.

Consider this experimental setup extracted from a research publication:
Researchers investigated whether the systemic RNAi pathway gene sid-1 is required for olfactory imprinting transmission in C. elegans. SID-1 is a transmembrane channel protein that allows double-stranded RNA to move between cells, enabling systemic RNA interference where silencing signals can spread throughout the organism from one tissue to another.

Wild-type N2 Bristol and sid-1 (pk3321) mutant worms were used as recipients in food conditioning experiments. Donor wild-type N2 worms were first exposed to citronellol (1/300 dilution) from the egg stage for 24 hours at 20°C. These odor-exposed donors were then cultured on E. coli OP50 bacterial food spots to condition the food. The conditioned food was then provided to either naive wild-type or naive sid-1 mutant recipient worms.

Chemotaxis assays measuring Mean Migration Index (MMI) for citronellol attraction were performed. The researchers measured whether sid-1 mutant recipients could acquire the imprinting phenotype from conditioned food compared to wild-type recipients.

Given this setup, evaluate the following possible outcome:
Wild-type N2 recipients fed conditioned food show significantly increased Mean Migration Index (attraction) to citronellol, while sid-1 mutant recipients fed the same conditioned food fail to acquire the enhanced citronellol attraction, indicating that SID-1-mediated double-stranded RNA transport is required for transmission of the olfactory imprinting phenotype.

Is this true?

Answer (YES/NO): NO